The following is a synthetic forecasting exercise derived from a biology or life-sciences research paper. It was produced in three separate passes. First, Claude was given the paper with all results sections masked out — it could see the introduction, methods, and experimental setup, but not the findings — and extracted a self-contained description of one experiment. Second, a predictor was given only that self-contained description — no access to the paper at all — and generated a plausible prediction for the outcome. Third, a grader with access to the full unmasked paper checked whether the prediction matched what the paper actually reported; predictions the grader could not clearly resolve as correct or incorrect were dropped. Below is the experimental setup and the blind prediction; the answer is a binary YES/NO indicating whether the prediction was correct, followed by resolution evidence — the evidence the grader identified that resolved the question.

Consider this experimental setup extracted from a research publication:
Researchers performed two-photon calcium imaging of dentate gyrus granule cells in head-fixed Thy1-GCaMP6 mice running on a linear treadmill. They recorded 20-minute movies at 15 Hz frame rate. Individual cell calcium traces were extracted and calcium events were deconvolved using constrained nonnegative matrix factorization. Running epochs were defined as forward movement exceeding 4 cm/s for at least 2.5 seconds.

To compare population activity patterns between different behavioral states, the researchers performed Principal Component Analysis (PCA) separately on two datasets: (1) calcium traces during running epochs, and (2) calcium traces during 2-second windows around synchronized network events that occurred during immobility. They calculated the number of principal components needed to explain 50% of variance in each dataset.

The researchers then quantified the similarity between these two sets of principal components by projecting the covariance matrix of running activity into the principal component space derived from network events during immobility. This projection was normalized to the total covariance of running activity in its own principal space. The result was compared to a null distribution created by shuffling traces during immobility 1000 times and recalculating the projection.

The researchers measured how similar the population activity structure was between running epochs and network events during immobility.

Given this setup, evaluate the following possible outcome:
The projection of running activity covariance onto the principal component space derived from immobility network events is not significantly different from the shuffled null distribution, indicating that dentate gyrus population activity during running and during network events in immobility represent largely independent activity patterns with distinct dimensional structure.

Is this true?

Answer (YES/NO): NO